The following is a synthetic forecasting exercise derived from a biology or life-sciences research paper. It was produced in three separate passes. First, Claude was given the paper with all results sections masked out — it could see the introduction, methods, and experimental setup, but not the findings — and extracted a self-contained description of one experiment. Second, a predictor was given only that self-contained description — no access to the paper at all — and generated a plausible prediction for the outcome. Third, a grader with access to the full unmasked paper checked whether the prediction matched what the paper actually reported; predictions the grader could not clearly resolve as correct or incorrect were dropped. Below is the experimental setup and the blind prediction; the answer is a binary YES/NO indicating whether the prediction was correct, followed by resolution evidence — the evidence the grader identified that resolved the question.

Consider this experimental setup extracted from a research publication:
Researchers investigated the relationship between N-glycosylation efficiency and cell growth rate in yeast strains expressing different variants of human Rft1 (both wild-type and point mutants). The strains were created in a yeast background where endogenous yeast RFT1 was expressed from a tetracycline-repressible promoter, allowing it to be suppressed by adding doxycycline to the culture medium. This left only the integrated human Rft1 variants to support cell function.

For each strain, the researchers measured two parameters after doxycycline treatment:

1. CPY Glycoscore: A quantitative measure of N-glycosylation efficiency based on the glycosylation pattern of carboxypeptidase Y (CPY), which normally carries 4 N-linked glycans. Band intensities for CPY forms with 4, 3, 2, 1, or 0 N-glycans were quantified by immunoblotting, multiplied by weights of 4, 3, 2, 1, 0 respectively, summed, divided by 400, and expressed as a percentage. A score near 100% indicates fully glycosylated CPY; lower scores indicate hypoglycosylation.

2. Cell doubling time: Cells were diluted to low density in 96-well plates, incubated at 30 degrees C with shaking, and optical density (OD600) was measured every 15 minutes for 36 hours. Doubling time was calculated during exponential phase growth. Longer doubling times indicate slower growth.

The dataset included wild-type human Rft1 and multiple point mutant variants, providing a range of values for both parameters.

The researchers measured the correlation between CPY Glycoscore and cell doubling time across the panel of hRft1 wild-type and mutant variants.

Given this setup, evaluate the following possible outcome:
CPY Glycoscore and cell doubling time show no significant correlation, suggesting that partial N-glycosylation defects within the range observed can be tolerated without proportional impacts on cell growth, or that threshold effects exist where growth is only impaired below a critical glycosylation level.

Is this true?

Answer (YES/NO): NO